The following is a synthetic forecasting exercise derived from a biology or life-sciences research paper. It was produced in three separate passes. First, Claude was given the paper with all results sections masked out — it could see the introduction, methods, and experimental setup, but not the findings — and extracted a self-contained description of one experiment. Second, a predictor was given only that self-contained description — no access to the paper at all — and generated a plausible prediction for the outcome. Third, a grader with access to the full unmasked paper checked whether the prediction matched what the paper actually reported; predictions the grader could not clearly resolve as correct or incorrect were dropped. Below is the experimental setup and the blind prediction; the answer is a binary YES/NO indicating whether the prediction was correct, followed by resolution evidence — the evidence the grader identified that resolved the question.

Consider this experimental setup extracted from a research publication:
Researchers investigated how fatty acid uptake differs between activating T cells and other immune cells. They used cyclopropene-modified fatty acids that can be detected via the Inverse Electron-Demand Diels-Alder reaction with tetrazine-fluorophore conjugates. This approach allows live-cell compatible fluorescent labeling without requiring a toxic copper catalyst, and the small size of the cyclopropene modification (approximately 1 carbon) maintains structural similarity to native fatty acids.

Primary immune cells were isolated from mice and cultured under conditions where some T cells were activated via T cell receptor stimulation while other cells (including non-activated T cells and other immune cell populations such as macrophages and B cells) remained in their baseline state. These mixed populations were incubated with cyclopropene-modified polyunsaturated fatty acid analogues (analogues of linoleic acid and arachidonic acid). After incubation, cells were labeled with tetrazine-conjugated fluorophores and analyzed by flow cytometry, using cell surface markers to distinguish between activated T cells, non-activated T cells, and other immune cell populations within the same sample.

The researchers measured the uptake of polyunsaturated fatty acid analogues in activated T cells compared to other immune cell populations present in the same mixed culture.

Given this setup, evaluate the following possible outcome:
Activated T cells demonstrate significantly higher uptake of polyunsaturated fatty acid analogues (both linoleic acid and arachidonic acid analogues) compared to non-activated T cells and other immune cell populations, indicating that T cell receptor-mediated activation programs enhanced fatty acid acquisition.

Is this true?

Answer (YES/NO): NO